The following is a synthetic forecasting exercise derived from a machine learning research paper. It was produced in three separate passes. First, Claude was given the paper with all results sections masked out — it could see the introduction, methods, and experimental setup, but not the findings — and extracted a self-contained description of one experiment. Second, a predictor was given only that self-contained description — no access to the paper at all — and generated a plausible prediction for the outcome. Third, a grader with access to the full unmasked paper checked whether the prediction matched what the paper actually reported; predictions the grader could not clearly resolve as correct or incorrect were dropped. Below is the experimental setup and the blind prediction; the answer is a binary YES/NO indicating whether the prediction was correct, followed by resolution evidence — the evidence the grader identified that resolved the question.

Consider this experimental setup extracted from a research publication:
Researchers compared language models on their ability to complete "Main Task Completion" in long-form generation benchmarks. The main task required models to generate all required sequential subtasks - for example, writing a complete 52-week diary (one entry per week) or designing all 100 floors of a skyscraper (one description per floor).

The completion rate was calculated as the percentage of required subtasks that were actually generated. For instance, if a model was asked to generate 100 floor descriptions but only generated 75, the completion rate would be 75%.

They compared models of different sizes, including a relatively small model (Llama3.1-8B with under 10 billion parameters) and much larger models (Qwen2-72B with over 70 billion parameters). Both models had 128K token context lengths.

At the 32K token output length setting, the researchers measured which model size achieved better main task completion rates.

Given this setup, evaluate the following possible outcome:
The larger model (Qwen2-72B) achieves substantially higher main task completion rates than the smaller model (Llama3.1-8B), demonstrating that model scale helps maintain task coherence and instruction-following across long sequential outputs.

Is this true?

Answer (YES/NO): NO